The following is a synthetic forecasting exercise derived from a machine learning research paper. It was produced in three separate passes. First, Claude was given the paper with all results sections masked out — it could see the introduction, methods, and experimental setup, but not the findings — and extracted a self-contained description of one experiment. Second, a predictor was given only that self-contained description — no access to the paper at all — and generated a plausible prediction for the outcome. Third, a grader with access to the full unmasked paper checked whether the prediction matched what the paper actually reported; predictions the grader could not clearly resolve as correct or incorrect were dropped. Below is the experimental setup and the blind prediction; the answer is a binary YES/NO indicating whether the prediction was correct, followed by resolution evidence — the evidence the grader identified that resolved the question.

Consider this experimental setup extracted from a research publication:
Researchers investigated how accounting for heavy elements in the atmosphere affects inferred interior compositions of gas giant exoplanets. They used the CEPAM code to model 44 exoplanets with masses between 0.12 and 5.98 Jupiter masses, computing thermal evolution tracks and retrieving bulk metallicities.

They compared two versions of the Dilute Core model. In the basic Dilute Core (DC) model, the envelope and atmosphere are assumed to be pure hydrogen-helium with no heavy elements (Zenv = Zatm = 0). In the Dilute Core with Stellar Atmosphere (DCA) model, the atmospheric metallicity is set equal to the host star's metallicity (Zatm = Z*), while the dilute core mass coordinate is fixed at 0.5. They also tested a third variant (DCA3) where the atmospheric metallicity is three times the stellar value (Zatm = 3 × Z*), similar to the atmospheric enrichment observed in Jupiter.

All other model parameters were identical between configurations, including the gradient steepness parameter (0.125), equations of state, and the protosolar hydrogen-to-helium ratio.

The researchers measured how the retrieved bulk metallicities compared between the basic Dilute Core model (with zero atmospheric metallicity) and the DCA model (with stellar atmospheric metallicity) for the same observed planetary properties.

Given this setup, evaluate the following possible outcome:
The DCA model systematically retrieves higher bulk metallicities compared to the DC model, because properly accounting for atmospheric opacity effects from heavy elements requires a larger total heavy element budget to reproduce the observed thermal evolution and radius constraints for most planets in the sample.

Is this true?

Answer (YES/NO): YES